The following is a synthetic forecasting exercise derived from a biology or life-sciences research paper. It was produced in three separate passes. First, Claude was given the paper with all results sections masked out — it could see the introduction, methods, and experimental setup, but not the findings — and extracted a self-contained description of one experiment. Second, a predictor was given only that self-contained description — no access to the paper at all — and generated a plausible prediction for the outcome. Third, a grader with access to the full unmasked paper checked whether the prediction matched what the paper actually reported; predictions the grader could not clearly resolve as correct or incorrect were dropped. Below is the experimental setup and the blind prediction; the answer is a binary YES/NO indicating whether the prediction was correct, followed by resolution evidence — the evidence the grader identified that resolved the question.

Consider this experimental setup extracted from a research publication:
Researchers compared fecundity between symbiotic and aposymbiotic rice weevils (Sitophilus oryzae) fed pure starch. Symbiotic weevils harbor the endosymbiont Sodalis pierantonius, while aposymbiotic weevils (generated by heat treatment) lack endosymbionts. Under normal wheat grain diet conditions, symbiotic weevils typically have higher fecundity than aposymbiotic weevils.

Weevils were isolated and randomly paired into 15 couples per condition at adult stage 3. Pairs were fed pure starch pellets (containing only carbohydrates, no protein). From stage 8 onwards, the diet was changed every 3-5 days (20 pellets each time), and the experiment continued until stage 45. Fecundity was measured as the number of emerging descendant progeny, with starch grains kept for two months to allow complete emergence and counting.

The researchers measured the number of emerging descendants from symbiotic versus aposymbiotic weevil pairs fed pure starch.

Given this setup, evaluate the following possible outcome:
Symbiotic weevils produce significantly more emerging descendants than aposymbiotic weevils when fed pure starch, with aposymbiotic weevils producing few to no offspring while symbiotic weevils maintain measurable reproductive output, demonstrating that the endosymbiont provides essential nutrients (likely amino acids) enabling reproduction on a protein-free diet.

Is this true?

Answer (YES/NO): NO